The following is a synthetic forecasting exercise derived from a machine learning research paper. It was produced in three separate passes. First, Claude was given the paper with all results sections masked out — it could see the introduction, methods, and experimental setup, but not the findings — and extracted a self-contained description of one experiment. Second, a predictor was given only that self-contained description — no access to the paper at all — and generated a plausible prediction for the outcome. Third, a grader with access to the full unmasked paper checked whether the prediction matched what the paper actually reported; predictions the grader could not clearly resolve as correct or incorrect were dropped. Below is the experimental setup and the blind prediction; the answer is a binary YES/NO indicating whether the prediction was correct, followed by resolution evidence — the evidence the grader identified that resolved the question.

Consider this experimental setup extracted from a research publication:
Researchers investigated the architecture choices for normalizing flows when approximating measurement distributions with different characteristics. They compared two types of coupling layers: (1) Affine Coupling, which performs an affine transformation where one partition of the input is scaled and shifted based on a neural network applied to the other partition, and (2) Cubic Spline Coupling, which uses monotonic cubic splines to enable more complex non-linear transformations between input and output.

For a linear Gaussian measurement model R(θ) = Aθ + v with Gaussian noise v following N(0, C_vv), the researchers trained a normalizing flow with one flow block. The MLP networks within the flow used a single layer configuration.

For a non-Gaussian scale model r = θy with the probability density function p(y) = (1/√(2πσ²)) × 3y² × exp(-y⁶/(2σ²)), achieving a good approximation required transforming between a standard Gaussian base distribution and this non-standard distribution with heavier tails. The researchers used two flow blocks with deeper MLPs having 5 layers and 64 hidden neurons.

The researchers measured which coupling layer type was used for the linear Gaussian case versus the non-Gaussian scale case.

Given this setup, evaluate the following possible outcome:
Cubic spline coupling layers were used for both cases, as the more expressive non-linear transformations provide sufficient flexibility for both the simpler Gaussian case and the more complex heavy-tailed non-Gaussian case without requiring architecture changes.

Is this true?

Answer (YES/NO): NO